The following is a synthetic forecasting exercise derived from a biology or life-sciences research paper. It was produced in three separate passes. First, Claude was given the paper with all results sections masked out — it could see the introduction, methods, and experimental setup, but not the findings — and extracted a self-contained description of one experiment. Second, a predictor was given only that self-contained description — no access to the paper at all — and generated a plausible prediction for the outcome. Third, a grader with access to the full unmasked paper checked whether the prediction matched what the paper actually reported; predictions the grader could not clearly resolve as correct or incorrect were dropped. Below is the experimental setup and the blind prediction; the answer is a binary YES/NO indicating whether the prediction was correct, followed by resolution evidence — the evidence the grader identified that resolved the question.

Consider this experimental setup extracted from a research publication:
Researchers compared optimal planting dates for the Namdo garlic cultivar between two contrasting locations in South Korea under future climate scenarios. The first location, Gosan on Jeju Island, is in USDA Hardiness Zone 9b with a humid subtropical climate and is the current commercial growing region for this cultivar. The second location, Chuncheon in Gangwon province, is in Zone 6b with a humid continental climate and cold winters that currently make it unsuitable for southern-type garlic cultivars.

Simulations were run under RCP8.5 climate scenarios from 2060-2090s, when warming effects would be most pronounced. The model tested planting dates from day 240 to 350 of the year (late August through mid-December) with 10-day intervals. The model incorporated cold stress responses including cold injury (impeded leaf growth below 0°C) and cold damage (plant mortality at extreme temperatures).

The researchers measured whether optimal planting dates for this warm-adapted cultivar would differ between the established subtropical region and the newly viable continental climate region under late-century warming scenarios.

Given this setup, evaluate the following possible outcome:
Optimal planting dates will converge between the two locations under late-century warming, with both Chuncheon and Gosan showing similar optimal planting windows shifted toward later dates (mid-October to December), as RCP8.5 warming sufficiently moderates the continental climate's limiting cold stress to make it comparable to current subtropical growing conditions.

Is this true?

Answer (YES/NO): NO